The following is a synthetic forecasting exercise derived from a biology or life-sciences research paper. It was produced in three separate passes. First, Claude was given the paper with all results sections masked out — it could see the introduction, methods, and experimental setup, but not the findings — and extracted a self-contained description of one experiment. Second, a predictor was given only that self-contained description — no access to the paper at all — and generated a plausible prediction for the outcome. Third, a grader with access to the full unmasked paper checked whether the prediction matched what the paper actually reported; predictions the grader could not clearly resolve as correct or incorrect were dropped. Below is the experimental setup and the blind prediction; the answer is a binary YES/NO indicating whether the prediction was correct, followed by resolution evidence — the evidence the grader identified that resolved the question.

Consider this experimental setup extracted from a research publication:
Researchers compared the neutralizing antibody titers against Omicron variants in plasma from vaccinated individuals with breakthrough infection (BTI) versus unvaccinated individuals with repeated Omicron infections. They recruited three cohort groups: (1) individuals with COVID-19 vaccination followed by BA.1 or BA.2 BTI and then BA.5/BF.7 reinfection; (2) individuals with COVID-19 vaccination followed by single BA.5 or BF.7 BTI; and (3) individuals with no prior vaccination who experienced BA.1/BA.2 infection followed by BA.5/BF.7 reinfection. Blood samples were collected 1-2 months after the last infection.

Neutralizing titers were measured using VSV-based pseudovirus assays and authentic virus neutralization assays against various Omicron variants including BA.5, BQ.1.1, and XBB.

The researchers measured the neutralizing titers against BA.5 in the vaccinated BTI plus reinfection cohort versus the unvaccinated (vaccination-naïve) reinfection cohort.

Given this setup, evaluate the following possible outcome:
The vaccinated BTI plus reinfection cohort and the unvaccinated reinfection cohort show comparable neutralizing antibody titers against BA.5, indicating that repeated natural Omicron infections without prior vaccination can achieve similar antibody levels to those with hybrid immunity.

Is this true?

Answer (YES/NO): NO